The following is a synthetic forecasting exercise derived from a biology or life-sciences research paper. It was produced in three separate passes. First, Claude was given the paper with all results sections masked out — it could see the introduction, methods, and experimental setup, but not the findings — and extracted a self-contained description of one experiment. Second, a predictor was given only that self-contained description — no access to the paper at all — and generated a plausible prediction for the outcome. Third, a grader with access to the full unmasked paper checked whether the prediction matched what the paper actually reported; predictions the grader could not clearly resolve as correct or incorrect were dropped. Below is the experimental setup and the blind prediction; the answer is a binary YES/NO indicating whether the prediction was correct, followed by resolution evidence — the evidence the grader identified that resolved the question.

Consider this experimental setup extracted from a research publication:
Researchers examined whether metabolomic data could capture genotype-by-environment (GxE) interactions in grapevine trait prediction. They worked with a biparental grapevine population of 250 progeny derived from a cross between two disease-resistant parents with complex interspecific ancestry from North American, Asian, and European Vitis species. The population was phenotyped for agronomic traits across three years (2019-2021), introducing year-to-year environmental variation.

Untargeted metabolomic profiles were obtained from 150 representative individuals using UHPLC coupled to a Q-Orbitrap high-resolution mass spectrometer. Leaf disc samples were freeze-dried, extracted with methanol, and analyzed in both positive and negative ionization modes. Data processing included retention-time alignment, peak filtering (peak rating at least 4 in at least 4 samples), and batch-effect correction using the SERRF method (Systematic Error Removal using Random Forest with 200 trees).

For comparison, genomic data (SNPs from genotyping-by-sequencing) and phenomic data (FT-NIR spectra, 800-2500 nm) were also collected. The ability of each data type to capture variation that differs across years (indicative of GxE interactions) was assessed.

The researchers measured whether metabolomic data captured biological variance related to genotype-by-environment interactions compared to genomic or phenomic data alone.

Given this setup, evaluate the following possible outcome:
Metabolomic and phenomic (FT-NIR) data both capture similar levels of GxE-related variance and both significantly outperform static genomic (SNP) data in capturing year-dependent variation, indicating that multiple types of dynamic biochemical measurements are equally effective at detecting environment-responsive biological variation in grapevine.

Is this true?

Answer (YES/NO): NO